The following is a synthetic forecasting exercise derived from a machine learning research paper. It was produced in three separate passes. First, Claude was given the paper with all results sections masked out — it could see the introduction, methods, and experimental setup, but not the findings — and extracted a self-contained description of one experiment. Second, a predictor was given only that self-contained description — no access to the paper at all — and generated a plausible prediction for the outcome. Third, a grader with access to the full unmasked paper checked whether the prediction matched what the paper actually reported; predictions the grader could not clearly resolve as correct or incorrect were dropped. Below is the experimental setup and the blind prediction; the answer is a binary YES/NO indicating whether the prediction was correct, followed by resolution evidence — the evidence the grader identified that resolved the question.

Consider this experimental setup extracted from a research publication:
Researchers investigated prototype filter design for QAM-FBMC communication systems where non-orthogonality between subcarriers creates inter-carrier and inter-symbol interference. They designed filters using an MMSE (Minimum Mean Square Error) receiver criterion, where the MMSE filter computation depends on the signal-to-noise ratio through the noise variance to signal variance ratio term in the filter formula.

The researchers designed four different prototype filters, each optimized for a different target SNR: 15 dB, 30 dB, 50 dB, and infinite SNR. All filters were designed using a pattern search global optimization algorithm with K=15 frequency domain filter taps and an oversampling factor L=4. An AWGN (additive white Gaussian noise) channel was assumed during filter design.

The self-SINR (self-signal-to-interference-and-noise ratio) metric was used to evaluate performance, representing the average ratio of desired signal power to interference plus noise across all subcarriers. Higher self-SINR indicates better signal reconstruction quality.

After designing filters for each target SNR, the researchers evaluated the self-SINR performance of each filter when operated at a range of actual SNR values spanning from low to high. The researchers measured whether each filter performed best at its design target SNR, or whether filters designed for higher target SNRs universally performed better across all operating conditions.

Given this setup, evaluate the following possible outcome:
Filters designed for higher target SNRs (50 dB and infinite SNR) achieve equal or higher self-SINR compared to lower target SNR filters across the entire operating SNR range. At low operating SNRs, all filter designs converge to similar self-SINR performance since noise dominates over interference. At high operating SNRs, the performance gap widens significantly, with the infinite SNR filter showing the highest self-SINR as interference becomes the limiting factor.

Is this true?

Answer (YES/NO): NO